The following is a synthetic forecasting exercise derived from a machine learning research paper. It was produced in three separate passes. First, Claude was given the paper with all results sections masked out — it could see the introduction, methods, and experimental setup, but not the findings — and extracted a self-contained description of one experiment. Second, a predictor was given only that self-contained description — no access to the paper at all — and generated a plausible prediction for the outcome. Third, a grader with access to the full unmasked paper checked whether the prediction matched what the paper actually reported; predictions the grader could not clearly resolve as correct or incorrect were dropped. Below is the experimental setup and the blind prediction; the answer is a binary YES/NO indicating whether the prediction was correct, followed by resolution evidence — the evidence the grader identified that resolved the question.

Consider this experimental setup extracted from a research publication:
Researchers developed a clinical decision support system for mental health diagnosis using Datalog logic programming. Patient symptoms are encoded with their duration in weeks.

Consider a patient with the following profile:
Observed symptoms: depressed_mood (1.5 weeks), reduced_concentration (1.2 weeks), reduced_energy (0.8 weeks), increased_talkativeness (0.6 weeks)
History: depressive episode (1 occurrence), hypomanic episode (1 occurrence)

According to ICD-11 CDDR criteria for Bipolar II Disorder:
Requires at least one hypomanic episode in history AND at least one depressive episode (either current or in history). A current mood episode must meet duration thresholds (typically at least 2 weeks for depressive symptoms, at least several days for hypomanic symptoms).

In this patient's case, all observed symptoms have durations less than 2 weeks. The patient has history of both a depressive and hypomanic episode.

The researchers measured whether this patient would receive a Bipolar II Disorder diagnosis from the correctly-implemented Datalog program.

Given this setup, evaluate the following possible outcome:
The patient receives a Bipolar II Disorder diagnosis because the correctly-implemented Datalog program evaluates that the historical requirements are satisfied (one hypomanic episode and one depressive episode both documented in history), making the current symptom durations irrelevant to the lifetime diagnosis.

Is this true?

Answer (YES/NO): YES